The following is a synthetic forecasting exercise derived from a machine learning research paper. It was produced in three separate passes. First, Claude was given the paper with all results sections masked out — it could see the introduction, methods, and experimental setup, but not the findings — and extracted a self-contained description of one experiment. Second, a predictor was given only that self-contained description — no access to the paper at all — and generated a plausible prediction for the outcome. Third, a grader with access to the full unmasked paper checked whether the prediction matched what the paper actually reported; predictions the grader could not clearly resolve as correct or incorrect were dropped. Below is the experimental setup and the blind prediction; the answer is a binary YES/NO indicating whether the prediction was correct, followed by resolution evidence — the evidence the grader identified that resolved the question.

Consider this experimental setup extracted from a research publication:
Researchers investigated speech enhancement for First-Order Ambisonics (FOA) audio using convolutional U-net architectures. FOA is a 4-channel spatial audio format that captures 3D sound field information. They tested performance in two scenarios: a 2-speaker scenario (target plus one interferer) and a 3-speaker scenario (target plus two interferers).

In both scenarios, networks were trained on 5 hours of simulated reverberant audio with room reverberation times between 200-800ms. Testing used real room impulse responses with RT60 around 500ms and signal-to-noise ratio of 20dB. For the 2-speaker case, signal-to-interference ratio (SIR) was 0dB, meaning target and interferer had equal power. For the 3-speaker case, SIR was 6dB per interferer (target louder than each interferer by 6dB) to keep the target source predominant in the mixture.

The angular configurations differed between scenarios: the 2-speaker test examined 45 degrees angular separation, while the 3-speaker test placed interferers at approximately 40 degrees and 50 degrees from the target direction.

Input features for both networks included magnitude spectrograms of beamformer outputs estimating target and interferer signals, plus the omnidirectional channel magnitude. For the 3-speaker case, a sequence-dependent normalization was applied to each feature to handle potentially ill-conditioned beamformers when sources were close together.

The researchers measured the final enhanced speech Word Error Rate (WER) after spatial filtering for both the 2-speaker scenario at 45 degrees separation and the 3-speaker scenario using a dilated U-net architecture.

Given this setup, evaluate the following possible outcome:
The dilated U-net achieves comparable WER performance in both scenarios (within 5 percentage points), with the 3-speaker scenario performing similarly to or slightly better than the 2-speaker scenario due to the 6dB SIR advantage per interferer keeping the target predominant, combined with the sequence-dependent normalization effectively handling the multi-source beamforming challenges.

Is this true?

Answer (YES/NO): NO